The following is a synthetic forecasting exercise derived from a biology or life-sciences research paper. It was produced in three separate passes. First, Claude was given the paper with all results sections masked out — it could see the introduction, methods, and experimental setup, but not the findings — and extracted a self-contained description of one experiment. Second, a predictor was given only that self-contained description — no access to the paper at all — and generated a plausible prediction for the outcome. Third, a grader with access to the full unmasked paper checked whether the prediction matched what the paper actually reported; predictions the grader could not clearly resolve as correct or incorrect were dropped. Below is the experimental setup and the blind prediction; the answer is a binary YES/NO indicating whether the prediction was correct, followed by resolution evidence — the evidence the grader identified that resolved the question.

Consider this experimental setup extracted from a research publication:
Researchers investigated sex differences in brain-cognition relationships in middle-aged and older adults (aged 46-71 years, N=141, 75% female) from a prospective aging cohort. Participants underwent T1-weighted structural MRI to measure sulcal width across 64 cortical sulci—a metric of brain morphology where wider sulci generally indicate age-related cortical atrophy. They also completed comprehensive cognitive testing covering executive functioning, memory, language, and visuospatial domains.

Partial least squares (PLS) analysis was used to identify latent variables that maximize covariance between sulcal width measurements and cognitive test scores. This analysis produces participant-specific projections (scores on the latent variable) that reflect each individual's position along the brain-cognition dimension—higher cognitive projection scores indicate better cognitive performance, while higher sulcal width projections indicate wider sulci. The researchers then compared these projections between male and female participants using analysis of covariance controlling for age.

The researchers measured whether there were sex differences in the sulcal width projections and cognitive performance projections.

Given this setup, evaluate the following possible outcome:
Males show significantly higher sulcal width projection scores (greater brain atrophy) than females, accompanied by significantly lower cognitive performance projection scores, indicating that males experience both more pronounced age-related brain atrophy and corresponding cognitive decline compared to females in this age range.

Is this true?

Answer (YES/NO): NO